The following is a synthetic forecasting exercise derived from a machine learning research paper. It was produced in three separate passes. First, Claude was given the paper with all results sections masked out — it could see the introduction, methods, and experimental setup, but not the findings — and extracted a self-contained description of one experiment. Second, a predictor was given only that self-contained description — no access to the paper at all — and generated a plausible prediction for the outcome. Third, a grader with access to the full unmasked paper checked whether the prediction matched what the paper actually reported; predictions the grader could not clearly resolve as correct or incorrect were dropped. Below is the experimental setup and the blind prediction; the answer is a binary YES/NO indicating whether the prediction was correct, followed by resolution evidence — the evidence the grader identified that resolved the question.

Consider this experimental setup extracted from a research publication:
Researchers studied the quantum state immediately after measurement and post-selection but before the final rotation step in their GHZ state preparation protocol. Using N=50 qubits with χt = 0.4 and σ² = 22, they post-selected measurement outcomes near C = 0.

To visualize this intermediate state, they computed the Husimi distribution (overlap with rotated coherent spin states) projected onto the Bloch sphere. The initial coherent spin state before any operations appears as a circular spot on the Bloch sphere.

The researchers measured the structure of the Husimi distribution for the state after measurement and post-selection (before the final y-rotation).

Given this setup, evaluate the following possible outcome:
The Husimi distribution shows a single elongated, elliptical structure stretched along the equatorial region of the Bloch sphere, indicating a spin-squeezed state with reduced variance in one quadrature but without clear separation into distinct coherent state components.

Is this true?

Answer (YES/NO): NO